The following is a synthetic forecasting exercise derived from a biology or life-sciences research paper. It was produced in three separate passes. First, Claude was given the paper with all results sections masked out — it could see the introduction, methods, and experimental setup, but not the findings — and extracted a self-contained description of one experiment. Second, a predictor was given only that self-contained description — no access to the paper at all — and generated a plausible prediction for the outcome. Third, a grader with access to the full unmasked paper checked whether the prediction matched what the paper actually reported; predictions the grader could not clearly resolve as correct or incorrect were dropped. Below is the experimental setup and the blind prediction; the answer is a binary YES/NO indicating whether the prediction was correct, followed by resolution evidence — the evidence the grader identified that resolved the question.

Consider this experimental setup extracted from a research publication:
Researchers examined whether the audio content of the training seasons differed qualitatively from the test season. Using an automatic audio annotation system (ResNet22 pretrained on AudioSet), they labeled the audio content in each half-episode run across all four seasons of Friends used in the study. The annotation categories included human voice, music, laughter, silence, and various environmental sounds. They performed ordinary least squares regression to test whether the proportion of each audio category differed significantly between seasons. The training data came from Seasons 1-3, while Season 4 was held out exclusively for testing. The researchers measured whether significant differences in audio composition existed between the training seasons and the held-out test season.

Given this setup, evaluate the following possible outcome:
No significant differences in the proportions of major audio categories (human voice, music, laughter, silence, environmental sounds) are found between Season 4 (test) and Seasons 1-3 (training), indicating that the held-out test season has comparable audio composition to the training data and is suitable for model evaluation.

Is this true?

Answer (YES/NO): NO